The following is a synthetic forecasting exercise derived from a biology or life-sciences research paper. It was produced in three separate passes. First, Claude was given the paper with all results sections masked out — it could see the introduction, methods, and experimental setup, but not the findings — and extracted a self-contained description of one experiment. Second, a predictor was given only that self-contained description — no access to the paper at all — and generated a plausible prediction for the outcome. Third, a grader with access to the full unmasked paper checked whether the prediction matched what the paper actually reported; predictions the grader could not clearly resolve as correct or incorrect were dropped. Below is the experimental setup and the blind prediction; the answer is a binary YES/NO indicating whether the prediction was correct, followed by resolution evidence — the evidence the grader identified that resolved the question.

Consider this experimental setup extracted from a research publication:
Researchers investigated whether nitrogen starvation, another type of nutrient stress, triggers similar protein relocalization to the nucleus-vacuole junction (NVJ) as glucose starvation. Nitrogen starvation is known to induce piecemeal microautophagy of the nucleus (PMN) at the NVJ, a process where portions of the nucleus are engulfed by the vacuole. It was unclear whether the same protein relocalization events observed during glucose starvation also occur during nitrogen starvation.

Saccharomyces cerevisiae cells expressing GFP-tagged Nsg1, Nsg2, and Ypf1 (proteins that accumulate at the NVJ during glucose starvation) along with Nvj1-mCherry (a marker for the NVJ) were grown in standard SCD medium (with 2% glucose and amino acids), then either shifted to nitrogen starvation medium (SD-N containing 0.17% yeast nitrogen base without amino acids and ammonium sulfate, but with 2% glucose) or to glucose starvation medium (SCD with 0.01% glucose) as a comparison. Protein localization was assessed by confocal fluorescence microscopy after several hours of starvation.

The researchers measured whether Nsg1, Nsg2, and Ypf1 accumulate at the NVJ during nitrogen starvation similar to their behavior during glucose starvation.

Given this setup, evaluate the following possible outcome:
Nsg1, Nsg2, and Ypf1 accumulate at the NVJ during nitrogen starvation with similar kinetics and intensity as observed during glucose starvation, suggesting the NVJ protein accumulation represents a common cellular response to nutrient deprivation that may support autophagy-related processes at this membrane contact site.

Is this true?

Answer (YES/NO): NO